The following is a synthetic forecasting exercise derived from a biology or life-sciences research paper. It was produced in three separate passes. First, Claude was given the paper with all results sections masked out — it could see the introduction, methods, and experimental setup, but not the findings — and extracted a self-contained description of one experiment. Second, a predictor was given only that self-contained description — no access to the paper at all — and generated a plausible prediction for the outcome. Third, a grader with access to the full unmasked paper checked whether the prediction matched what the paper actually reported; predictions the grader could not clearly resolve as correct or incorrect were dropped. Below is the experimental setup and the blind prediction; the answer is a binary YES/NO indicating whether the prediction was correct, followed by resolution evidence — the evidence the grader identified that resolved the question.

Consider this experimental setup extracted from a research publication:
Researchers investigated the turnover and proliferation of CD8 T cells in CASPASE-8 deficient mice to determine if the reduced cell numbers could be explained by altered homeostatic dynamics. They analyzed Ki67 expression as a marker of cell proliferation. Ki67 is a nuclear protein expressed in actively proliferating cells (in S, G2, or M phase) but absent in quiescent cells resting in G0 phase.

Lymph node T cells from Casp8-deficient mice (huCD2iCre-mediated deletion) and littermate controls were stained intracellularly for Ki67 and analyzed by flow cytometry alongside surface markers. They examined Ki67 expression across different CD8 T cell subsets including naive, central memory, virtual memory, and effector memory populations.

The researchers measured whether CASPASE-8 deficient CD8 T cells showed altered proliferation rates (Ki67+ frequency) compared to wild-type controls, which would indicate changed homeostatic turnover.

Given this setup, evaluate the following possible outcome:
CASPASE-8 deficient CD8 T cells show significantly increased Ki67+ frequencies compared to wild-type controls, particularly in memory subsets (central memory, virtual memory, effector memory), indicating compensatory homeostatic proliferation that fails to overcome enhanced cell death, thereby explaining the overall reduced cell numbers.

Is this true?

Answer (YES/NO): NO